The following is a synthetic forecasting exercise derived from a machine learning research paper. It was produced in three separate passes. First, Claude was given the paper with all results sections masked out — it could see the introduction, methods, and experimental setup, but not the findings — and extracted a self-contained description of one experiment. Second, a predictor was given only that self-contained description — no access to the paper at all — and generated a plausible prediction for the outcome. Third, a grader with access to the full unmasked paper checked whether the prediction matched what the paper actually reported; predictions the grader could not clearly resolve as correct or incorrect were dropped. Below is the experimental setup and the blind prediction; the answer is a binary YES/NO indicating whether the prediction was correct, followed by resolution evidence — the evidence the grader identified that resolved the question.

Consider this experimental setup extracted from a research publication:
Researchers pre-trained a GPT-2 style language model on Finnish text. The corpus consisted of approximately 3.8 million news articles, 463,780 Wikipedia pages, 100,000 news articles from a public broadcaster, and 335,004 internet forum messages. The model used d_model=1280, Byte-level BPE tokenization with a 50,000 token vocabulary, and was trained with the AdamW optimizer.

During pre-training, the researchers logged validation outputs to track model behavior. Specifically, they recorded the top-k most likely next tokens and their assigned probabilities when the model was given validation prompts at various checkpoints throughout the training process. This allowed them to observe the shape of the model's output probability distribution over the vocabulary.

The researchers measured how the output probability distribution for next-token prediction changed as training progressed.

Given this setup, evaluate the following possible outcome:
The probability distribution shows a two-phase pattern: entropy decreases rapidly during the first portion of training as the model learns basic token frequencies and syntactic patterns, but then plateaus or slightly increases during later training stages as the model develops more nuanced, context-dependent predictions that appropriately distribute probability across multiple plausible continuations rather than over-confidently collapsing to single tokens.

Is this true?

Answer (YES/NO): NO